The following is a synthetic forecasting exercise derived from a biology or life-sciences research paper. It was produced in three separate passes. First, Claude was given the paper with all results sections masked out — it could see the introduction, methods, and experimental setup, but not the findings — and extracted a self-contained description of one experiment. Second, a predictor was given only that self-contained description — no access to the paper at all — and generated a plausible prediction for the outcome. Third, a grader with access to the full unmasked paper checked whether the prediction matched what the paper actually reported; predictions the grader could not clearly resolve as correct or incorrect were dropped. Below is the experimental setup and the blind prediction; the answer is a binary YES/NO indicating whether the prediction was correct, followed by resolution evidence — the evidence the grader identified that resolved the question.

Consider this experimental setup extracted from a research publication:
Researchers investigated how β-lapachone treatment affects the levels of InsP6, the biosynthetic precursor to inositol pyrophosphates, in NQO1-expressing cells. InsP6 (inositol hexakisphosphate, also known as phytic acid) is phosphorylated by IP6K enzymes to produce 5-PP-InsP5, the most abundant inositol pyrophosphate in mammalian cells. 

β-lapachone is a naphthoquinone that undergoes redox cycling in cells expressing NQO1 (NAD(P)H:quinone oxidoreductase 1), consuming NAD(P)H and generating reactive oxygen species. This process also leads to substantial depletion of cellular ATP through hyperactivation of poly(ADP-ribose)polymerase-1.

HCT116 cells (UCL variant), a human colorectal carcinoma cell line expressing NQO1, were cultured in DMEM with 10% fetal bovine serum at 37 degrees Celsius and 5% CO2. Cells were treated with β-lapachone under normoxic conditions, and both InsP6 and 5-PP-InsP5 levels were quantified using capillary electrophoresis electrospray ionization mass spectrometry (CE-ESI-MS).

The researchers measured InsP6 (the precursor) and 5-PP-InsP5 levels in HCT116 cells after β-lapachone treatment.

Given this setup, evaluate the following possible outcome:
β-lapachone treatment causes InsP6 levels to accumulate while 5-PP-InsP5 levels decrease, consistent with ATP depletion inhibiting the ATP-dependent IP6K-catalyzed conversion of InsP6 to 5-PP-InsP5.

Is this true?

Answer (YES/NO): NO